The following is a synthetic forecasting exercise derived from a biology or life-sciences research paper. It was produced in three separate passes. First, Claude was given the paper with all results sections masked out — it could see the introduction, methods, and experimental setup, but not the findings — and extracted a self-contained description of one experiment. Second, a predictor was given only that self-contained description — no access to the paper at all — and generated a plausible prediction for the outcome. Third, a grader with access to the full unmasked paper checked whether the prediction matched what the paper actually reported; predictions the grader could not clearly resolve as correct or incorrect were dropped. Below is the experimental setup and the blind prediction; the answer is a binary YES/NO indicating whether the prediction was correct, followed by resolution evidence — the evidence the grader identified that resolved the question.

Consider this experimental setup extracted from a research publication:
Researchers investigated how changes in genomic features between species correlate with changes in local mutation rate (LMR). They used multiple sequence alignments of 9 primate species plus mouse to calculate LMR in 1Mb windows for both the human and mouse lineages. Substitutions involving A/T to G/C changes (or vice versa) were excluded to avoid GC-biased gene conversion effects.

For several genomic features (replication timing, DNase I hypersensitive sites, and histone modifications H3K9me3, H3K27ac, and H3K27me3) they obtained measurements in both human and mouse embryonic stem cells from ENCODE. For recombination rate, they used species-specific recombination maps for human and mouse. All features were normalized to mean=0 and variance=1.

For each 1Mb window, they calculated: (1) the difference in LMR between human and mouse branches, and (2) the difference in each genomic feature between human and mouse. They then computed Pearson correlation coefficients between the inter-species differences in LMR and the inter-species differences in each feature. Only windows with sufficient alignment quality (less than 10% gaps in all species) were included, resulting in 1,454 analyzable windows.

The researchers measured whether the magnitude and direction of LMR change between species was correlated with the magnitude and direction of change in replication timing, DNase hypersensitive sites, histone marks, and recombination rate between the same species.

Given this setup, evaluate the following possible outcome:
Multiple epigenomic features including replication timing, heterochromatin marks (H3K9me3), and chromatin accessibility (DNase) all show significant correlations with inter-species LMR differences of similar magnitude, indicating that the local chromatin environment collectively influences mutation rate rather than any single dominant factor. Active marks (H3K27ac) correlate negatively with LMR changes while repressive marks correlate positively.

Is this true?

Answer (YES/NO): NO